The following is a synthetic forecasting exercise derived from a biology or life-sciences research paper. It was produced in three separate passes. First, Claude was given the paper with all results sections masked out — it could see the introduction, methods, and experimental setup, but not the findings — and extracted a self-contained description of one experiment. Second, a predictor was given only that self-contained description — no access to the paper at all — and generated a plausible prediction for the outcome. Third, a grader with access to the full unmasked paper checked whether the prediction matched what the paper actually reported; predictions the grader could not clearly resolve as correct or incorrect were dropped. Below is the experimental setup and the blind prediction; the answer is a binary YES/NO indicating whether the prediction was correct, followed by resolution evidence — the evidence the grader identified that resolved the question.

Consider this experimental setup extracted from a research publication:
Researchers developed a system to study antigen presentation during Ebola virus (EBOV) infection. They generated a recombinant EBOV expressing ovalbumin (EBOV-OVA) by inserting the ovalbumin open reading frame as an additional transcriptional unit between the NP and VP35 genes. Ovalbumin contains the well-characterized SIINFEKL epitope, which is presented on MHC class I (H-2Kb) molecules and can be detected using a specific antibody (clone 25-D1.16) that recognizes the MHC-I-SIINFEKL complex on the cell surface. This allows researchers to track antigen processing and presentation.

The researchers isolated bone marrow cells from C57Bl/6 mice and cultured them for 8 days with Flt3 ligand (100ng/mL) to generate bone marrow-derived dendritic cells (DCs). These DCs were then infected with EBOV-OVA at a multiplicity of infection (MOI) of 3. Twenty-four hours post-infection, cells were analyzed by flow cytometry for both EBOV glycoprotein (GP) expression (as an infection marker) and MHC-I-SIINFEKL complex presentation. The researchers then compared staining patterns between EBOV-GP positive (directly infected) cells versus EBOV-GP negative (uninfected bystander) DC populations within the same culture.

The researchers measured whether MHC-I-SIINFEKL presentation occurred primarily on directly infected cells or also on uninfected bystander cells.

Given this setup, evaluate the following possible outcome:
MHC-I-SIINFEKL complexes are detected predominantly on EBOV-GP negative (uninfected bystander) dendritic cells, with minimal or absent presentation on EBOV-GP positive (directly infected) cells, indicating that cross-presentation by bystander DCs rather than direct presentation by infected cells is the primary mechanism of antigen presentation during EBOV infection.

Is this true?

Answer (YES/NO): NO